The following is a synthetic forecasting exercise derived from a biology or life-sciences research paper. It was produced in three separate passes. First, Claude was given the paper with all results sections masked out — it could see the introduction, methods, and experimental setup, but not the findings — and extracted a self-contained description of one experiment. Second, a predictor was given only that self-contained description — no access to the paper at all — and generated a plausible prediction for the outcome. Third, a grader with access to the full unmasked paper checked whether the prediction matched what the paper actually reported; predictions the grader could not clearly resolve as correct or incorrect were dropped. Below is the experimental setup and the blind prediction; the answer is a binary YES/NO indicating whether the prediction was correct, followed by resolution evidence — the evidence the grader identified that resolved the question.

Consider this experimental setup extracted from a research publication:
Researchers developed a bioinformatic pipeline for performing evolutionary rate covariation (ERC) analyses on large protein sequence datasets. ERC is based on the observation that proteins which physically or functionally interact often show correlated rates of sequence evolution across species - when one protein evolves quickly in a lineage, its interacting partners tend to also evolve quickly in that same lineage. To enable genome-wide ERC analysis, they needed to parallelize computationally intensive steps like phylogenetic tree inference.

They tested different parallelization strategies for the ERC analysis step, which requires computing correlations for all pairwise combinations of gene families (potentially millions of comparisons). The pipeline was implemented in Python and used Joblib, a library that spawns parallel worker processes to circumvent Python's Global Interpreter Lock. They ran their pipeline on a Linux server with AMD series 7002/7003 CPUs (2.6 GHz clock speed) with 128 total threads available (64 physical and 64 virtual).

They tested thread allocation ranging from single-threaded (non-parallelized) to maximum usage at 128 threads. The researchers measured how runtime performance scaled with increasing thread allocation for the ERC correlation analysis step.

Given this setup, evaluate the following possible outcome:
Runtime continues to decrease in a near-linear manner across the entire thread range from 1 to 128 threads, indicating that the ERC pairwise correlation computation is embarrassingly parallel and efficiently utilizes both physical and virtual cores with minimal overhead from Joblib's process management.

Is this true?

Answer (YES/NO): NO